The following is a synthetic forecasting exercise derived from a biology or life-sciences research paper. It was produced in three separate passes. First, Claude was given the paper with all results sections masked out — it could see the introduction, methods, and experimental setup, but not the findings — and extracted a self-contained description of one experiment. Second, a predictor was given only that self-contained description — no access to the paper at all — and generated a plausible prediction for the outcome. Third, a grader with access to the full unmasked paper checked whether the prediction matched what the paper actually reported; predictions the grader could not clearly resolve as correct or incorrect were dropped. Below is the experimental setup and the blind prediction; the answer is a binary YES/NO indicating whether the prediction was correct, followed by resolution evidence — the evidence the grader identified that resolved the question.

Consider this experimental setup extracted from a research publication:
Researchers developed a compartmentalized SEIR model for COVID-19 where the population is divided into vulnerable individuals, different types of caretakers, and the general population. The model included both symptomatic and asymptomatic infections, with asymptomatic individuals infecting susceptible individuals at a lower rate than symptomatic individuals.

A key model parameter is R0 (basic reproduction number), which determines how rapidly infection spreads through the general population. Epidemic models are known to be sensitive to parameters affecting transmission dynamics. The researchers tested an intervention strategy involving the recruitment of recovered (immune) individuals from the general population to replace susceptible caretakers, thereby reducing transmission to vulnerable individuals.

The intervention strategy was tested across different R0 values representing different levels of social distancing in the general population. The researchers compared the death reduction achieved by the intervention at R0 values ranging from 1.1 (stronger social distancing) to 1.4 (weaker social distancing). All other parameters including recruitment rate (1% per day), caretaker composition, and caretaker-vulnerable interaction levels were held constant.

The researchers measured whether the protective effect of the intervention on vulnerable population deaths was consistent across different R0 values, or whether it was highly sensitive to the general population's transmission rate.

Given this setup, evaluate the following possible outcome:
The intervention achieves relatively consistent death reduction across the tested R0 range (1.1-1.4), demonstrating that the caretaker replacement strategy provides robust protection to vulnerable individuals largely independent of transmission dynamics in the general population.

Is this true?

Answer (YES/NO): NO